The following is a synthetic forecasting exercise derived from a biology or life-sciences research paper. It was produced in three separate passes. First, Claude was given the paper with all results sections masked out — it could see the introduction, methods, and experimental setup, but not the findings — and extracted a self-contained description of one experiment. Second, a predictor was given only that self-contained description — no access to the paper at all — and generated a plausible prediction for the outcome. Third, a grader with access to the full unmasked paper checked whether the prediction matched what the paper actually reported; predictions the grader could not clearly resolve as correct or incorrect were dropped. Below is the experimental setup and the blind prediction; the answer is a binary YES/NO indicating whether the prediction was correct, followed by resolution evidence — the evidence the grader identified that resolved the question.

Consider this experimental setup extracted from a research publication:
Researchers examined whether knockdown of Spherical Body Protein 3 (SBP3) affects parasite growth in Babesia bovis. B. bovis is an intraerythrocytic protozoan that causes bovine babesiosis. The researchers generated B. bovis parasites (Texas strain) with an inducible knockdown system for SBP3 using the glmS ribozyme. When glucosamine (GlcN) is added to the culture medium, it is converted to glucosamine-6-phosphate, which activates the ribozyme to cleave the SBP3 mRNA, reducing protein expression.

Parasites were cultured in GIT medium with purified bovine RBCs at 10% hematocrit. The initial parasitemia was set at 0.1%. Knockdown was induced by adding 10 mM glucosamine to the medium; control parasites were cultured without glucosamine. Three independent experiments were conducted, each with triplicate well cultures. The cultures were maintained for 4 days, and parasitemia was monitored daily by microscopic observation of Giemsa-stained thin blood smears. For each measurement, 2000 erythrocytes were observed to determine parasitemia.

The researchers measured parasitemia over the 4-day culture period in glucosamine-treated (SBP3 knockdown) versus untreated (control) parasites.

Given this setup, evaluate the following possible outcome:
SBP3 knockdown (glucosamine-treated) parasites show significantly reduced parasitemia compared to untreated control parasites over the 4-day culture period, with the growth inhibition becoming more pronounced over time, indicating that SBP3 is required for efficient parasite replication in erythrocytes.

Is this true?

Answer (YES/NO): YES